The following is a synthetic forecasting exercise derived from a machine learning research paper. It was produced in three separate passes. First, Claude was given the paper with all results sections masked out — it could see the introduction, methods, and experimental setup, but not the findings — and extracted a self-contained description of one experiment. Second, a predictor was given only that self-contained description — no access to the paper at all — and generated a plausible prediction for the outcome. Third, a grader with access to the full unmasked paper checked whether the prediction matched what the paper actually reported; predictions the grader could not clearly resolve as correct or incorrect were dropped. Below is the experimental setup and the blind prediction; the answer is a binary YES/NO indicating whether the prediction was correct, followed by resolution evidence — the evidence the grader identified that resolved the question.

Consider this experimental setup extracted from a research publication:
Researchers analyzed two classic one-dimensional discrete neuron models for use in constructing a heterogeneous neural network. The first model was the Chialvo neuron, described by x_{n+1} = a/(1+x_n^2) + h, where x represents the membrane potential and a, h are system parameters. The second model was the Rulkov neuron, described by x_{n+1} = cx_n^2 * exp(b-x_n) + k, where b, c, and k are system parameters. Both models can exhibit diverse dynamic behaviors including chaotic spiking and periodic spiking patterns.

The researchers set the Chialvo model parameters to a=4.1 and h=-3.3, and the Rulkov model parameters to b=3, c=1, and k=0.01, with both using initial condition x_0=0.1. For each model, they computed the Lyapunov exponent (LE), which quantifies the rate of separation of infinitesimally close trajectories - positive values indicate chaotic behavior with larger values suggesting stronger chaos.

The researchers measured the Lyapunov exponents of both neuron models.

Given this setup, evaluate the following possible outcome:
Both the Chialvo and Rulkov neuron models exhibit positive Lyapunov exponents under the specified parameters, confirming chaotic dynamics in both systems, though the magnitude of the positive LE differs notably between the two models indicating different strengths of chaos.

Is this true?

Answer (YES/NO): NO